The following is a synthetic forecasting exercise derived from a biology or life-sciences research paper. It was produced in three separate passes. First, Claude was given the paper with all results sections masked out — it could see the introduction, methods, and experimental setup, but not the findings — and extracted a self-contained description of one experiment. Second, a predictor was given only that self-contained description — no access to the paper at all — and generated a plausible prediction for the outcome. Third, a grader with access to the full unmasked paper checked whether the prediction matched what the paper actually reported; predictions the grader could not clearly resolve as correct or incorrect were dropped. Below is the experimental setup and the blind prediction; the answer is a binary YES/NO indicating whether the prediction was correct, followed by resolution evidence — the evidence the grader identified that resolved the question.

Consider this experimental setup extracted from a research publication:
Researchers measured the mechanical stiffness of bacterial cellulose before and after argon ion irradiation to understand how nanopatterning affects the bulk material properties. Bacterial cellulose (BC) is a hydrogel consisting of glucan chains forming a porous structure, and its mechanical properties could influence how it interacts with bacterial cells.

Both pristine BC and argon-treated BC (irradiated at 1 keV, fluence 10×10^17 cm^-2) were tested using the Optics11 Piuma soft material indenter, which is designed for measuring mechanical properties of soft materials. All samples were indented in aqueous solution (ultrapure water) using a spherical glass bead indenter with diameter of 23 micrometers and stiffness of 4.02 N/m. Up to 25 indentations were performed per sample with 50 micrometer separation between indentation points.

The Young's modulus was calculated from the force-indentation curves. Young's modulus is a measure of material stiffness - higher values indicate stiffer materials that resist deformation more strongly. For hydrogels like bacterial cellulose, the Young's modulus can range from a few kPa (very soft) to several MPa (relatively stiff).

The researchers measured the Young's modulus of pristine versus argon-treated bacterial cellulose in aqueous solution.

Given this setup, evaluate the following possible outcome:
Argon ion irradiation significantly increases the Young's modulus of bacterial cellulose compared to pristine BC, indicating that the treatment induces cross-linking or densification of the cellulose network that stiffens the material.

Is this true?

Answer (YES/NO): YES